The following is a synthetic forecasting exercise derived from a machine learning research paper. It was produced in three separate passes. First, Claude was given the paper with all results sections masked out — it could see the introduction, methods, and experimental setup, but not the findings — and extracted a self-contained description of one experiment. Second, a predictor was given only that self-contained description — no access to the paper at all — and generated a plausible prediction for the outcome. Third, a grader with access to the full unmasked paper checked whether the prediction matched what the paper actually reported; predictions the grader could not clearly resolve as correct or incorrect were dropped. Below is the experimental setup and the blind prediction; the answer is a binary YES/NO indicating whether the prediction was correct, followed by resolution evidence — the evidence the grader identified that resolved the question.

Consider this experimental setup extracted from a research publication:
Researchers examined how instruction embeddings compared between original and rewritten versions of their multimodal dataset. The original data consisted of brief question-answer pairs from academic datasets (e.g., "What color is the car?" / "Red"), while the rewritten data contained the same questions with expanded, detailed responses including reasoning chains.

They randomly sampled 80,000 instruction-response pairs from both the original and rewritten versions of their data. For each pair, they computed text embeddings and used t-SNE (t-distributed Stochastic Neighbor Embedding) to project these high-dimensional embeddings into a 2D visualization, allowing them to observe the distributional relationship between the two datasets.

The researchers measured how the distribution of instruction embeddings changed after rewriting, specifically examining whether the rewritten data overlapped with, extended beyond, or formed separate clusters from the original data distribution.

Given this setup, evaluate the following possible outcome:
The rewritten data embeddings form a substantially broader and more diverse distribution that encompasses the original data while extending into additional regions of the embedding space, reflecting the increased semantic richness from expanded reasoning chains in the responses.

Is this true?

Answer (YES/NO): YES